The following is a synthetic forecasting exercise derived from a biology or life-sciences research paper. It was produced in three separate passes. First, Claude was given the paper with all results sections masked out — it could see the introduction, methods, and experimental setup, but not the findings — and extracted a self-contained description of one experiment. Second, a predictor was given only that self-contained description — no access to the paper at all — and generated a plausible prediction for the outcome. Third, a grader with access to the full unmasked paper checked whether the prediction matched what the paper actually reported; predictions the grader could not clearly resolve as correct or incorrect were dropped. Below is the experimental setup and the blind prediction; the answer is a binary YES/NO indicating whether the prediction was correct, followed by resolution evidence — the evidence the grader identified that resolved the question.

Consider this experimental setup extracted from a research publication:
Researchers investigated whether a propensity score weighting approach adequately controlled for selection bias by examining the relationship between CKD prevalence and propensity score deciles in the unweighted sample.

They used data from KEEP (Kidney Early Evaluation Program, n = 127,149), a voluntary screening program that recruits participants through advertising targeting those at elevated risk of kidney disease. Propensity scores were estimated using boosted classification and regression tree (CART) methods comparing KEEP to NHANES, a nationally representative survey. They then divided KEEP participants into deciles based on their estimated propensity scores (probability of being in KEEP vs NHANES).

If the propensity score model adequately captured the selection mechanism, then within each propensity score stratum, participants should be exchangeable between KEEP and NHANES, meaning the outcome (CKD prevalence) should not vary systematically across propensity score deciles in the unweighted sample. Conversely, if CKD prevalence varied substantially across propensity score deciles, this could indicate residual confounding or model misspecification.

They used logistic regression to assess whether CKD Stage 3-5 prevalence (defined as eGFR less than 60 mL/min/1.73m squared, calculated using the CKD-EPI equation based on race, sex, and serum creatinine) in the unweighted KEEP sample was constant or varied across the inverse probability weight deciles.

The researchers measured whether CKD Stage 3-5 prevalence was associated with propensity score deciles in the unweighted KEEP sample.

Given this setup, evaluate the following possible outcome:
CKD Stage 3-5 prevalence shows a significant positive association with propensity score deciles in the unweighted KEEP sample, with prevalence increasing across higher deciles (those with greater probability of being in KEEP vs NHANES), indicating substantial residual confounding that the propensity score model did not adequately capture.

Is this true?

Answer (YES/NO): NO